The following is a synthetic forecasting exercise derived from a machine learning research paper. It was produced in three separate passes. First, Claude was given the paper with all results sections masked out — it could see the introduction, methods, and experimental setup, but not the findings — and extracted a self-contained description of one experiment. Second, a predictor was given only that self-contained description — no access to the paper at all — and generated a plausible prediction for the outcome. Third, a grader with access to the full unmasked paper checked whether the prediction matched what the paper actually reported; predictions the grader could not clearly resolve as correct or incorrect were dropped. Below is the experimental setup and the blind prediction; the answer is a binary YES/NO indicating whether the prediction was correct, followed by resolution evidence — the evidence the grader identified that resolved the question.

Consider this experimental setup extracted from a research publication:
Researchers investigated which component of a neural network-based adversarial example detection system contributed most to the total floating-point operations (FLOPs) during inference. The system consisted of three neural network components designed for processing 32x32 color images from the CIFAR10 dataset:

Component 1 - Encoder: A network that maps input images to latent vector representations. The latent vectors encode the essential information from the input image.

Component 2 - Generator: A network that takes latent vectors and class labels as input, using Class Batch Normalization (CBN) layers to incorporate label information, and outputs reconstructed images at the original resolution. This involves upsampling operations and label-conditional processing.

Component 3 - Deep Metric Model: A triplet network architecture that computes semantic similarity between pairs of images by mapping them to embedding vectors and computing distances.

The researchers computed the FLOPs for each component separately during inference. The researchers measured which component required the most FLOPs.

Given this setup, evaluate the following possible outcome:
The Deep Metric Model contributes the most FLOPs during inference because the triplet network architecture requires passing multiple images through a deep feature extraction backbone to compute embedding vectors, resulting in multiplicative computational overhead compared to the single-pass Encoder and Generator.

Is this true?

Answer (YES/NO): NO